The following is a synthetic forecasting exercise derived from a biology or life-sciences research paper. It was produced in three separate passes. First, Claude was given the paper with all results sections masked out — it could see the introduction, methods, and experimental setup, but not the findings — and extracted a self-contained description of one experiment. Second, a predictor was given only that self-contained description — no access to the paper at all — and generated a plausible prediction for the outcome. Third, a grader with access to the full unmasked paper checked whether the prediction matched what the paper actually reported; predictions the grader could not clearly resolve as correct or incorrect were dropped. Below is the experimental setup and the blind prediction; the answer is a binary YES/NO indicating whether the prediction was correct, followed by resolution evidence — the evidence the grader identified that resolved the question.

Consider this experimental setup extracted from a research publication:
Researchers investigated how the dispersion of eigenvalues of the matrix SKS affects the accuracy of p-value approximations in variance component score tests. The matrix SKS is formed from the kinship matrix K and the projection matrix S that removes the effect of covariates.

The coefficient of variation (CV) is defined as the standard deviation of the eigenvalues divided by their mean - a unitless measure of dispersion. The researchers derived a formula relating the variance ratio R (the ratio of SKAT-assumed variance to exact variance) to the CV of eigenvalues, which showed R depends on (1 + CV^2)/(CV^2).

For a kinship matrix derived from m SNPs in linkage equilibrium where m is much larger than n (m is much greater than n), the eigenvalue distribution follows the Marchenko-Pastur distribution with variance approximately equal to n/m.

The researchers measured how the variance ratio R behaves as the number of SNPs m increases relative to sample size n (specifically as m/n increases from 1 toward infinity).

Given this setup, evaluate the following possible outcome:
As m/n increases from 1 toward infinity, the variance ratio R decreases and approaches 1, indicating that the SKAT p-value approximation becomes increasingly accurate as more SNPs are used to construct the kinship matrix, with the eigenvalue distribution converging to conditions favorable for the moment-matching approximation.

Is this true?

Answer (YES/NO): NO